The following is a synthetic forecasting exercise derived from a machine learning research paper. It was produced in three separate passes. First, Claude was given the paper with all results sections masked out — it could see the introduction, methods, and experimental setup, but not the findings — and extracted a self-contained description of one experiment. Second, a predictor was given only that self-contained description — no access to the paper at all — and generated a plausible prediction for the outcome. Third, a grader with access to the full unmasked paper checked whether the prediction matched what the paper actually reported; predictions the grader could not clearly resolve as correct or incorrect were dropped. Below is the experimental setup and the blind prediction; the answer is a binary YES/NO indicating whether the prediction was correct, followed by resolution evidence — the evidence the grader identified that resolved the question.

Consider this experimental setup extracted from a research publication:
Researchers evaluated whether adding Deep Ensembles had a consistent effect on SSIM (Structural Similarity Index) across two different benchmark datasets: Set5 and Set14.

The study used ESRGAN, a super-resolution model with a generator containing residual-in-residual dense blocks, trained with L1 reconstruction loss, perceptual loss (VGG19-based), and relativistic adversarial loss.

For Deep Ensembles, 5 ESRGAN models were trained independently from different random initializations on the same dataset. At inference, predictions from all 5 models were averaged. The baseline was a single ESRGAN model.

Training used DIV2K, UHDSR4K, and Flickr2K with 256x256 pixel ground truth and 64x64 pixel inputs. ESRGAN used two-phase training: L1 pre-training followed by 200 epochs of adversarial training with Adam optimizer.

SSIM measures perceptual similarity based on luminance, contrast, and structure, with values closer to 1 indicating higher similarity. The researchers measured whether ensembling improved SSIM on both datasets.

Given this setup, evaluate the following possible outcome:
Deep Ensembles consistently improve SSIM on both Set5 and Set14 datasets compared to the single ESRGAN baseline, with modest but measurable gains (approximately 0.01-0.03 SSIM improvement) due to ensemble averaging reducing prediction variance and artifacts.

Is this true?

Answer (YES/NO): NO